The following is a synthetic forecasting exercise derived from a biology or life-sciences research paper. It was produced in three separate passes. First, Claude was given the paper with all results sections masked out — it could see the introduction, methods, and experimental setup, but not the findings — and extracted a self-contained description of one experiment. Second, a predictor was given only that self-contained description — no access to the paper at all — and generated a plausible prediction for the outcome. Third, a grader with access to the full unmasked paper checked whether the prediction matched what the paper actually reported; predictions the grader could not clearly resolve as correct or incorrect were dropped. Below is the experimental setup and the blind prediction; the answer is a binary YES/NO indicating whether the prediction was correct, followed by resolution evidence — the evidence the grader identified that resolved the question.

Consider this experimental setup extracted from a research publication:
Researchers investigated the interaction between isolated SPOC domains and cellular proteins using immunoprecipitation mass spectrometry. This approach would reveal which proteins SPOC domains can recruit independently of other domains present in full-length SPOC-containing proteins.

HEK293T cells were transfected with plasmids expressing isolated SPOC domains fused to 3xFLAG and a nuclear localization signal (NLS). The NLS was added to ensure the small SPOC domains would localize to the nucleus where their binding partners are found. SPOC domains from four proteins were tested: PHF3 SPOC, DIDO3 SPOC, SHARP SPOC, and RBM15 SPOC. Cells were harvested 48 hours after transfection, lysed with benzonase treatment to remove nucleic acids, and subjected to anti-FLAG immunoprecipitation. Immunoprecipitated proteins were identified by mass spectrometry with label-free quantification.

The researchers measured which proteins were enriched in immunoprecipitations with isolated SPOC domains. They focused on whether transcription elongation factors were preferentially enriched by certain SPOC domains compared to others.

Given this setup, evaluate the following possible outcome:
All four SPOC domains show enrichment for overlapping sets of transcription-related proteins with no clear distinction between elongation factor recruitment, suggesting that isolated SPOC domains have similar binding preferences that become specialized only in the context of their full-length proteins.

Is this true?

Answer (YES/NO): NO